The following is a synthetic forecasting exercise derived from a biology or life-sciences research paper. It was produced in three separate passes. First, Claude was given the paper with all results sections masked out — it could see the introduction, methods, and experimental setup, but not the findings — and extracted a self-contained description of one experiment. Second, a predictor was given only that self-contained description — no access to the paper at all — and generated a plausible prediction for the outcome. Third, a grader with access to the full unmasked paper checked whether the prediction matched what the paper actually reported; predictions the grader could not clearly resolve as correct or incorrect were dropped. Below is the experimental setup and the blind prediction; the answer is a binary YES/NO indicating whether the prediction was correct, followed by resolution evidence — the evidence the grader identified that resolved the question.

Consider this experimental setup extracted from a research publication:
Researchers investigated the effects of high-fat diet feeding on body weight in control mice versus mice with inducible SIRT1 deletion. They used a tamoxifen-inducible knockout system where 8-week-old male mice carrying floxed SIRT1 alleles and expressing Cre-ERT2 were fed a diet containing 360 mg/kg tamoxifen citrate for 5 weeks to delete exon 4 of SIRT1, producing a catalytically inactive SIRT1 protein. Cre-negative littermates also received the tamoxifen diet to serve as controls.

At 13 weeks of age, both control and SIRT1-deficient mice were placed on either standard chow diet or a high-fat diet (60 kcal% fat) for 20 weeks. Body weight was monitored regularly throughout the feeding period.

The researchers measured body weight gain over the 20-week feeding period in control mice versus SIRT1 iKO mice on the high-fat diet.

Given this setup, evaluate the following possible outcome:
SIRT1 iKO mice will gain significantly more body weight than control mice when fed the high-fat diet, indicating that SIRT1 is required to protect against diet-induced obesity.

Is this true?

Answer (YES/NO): NO